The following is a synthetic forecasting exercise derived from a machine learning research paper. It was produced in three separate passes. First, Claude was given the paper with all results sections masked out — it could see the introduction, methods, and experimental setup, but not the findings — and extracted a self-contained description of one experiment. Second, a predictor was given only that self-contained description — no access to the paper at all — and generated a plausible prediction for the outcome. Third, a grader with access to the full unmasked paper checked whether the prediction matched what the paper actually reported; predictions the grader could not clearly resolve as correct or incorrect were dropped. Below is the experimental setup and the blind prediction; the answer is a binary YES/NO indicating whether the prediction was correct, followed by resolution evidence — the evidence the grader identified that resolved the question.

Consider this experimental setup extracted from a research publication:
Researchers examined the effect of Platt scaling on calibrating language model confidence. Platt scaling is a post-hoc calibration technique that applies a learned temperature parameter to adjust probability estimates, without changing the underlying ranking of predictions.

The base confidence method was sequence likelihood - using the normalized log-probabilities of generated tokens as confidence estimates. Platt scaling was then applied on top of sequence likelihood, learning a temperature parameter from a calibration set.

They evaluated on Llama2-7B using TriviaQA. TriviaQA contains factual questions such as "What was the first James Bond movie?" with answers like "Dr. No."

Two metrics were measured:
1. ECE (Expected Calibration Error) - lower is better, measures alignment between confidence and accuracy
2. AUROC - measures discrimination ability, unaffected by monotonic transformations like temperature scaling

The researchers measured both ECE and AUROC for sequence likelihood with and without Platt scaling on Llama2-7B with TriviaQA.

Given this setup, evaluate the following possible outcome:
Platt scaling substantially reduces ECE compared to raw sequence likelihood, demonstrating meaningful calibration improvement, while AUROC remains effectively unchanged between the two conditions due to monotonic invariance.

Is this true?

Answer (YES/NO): NO